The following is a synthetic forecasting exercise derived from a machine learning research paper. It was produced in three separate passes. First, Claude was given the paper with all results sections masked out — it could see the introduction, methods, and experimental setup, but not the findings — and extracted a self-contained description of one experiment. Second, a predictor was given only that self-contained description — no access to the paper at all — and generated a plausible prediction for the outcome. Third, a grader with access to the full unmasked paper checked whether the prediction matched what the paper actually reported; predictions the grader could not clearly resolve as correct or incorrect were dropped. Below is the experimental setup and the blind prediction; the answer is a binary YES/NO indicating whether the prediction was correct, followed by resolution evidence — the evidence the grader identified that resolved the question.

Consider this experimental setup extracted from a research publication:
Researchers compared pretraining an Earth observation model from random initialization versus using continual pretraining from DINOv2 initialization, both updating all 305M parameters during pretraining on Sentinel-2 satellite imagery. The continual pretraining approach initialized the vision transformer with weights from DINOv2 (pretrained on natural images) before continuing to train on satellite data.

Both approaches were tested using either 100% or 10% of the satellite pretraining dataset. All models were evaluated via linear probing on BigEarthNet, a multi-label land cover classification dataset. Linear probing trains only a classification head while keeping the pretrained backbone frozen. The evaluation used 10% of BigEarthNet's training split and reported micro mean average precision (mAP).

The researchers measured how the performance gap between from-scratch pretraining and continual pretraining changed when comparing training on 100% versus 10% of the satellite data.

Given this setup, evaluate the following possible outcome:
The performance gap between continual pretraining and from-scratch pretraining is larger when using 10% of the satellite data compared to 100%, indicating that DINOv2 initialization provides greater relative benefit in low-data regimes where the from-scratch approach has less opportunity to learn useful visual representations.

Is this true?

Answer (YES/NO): YES